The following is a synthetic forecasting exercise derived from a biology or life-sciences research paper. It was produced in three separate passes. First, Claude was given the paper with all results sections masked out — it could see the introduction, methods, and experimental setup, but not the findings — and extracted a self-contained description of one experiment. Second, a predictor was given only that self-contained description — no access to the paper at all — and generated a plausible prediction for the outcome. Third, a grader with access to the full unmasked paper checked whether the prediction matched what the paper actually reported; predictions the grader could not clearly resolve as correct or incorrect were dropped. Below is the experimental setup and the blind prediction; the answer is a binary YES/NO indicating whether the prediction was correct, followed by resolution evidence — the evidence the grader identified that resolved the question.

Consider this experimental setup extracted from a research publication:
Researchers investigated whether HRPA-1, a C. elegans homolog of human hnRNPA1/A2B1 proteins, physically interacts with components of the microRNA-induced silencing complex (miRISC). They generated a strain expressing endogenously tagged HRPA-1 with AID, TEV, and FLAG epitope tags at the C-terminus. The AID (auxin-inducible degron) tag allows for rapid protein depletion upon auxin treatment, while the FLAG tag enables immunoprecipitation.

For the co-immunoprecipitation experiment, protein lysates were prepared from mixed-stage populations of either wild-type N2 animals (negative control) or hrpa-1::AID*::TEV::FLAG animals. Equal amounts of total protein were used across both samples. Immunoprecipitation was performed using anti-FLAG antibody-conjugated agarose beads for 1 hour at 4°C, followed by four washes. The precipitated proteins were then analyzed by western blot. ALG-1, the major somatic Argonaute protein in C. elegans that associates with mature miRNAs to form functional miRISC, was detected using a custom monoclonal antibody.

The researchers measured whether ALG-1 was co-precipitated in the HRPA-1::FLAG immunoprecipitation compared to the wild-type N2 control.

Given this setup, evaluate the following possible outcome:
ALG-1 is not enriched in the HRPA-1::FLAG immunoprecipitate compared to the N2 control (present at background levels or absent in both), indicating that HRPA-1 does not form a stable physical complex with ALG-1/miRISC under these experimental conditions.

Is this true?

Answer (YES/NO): NO